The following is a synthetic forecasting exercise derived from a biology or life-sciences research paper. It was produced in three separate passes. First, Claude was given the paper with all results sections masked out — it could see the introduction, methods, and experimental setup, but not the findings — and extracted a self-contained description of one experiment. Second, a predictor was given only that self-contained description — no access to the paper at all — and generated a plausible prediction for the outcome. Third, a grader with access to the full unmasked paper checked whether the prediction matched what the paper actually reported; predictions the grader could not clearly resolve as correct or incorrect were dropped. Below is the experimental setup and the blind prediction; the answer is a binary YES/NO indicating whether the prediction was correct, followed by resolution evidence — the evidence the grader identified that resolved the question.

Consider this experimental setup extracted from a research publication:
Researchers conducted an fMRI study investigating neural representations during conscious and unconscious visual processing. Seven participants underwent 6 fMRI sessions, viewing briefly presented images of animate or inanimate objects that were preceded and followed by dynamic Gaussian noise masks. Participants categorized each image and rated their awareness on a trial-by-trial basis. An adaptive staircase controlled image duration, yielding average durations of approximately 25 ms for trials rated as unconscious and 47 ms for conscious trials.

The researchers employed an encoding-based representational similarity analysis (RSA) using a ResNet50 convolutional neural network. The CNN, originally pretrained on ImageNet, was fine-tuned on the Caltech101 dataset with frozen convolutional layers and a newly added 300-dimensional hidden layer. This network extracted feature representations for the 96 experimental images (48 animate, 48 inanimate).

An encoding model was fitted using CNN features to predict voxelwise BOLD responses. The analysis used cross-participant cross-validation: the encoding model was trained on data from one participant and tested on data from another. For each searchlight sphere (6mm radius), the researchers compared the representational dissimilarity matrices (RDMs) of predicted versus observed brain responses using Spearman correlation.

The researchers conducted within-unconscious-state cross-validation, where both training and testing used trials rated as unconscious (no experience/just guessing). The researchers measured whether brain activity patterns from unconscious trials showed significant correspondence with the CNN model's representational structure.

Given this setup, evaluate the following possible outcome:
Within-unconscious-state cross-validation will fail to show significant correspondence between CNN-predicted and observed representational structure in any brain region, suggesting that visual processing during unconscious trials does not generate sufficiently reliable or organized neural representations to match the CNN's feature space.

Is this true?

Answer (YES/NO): NO